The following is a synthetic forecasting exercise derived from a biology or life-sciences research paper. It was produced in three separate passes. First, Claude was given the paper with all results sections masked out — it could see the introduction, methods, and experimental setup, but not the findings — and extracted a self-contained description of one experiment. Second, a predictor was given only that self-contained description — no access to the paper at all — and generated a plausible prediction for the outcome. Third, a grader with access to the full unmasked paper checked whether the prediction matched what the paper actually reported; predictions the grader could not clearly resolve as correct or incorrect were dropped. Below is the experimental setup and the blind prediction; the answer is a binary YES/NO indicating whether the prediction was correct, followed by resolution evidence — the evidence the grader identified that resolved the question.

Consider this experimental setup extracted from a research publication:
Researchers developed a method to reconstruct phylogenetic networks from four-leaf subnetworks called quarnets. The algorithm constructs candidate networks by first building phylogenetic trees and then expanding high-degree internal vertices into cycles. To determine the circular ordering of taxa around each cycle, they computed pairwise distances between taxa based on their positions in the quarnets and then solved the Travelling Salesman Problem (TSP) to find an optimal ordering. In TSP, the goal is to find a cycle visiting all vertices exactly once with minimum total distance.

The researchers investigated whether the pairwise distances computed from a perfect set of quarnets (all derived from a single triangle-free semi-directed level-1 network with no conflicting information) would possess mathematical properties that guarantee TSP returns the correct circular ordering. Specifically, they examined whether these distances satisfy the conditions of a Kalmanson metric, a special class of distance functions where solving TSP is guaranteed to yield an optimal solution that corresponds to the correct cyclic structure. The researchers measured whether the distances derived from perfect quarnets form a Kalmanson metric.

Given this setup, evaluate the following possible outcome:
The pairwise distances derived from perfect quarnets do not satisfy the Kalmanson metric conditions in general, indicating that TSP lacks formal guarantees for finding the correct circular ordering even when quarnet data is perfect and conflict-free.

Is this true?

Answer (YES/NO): NO